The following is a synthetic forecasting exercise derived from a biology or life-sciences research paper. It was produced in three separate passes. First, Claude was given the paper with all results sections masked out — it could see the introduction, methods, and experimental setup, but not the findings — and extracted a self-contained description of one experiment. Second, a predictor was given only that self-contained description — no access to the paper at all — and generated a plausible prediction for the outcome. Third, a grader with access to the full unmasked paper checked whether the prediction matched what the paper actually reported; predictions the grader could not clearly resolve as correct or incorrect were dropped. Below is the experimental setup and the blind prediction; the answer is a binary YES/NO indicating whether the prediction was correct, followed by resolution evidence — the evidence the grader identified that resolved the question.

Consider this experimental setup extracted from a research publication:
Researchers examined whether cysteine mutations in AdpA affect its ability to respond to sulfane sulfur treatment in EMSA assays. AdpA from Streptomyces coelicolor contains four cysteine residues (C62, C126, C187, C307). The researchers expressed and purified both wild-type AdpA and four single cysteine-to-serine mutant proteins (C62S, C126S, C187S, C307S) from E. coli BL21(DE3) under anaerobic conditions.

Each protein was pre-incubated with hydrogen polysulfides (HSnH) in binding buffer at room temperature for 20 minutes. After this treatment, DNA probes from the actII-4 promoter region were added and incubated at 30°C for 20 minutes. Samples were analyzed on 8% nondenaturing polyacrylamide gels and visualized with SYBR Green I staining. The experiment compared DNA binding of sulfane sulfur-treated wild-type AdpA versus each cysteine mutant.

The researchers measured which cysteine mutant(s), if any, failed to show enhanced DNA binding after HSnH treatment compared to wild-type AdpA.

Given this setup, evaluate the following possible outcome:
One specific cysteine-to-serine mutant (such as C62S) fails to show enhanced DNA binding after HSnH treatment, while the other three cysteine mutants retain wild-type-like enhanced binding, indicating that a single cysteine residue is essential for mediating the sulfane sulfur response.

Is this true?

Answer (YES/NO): NO